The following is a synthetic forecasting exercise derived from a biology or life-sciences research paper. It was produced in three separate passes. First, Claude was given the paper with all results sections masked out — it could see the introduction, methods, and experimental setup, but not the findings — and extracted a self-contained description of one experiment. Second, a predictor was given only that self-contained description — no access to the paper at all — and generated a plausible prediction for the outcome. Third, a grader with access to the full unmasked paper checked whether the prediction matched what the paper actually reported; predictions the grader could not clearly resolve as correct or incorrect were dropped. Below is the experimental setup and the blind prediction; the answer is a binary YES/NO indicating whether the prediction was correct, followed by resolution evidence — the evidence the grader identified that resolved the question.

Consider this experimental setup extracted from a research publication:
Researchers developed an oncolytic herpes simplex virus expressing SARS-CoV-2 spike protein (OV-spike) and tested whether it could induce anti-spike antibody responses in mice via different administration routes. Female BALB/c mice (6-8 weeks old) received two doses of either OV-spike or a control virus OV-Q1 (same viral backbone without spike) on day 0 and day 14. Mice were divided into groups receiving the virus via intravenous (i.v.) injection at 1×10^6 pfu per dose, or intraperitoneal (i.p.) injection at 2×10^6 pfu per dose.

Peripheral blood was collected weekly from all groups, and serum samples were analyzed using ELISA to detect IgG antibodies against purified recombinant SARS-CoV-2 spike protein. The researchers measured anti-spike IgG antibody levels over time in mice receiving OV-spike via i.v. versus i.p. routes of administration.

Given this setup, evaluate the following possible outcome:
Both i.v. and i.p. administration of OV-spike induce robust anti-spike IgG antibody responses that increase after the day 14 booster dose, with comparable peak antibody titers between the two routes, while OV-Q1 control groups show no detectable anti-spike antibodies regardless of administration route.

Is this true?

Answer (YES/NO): YES